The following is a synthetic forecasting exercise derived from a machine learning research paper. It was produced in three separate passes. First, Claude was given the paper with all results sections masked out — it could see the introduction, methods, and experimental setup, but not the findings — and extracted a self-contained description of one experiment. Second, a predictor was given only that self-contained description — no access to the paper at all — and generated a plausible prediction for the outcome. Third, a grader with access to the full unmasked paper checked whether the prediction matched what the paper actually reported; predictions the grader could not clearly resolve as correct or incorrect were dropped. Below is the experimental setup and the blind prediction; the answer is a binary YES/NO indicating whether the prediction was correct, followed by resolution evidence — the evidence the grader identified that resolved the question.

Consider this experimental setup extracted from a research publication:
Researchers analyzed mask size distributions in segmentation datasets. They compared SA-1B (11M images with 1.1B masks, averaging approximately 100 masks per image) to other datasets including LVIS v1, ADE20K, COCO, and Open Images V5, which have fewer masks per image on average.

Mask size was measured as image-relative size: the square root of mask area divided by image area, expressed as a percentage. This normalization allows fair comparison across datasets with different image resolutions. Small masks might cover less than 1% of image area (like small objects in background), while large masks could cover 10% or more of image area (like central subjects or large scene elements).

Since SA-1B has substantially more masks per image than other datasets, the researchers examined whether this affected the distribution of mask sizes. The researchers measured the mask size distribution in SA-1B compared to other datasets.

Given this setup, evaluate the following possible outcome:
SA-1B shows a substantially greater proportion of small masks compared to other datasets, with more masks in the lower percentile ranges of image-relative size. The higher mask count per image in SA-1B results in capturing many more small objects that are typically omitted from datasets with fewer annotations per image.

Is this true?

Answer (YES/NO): YES